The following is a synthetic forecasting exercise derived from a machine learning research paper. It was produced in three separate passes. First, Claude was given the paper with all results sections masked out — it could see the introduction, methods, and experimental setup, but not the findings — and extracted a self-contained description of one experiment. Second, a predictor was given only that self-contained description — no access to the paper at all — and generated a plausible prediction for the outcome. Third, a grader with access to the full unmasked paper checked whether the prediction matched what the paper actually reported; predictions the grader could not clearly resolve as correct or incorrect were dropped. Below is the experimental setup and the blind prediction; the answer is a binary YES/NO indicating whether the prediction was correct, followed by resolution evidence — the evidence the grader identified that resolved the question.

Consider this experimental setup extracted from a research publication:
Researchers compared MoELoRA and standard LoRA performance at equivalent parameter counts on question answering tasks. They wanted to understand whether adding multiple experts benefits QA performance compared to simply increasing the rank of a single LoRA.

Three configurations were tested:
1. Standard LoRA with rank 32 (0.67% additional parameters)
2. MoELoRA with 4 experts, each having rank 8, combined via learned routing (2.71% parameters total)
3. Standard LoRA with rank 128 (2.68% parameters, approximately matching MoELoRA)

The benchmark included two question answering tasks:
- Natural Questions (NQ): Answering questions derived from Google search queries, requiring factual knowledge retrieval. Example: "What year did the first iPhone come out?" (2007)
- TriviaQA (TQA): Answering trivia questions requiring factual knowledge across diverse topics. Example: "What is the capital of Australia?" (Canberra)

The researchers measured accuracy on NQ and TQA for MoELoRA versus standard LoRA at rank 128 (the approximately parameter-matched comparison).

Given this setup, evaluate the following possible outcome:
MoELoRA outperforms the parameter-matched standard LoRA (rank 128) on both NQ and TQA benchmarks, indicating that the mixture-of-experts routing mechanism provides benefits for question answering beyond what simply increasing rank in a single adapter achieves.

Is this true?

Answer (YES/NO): NO